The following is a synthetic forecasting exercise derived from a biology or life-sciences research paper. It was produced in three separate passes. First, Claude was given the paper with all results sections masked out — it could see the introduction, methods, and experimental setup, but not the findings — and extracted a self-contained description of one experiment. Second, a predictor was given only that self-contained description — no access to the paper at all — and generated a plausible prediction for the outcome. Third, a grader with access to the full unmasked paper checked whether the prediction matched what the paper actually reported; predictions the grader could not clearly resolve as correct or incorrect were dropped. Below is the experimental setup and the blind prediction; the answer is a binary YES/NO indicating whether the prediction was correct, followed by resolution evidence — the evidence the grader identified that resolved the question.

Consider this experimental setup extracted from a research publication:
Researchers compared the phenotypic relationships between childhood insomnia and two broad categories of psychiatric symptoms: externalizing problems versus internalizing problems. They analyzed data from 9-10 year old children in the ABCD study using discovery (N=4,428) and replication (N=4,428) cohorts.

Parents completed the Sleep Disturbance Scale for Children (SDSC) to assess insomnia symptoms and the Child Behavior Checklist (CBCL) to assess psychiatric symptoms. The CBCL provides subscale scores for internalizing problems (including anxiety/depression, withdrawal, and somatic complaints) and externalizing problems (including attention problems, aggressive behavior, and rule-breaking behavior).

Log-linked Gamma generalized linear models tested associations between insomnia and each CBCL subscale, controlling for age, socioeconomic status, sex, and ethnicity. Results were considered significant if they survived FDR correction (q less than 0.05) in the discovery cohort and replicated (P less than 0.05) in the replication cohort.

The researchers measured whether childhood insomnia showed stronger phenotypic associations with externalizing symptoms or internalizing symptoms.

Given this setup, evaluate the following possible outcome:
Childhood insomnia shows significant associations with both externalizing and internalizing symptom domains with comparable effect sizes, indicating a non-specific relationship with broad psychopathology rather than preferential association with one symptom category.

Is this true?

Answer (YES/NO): NO